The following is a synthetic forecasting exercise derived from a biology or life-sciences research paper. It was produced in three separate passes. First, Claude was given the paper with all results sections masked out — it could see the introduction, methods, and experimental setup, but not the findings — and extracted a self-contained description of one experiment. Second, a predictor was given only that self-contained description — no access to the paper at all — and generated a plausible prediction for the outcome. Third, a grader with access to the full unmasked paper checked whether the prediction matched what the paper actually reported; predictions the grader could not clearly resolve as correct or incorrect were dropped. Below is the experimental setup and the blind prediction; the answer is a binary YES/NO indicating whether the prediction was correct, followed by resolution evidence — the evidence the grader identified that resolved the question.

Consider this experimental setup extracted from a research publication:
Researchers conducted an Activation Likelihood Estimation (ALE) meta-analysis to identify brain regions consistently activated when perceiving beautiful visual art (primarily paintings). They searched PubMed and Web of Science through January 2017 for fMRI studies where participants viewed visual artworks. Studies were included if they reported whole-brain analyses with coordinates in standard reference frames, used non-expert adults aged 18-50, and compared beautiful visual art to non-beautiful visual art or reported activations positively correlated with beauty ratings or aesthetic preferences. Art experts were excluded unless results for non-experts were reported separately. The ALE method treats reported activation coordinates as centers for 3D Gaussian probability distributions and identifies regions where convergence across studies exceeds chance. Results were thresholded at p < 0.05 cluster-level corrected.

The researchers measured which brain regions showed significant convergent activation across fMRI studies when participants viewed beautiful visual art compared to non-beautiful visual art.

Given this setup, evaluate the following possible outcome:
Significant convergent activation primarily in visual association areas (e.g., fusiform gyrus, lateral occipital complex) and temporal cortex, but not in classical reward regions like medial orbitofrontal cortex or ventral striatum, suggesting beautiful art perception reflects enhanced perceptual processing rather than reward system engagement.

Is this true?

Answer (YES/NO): NO